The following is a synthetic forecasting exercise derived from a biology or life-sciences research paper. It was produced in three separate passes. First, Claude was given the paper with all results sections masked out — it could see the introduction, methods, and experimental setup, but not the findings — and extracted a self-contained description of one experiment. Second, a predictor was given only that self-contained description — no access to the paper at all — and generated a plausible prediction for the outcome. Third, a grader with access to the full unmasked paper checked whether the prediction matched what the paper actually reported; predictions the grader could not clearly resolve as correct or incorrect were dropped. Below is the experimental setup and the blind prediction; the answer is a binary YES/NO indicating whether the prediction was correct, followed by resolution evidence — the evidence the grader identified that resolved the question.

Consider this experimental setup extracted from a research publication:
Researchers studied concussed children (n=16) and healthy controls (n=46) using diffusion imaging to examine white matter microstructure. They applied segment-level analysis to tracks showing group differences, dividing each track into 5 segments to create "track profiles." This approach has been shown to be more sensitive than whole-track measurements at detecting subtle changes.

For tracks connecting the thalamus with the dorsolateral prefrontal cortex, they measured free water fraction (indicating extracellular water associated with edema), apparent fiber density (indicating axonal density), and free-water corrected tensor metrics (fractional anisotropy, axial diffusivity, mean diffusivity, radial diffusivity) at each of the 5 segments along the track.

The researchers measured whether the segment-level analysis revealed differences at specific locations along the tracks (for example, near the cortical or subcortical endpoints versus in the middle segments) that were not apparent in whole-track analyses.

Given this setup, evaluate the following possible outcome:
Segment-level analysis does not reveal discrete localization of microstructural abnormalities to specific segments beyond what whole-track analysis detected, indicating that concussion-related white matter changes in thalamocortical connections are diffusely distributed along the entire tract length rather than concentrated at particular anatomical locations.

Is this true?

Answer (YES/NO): NO